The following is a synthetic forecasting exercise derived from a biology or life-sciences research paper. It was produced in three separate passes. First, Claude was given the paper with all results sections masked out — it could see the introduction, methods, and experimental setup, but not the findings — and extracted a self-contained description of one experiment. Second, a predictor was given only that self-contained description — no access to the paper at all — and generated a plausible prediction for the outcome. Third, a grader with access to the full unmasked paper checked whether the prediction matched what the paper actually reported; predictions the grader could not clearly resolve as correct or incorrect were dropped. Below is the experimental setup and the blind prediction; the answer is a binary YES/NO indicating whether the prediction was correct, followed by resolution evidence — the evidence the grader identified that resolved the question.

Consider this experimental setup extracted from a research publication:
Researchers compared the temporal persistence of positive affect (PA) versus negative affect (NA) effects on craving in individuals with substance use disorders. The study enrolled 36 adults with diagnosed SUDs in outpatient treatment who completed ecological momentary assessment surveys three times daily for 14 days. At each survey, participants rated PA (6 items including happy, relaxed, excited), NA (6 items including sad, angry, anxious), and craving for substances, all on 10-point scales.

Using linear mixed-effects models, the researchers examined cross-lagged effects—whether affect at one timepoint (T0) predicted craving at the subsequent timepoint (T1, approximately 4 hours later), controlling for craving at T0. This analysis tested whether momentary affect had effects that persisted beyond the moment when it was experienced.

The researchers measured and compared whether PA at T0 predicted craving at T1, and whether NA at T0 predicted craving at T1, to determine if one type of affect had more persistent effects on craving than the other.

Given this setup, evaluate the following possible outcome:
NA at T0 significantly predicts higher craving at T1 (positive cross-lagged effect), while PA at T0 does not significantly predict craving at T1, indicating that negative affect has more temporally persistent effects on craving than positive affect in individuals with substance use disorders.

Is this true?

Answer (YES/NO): YES